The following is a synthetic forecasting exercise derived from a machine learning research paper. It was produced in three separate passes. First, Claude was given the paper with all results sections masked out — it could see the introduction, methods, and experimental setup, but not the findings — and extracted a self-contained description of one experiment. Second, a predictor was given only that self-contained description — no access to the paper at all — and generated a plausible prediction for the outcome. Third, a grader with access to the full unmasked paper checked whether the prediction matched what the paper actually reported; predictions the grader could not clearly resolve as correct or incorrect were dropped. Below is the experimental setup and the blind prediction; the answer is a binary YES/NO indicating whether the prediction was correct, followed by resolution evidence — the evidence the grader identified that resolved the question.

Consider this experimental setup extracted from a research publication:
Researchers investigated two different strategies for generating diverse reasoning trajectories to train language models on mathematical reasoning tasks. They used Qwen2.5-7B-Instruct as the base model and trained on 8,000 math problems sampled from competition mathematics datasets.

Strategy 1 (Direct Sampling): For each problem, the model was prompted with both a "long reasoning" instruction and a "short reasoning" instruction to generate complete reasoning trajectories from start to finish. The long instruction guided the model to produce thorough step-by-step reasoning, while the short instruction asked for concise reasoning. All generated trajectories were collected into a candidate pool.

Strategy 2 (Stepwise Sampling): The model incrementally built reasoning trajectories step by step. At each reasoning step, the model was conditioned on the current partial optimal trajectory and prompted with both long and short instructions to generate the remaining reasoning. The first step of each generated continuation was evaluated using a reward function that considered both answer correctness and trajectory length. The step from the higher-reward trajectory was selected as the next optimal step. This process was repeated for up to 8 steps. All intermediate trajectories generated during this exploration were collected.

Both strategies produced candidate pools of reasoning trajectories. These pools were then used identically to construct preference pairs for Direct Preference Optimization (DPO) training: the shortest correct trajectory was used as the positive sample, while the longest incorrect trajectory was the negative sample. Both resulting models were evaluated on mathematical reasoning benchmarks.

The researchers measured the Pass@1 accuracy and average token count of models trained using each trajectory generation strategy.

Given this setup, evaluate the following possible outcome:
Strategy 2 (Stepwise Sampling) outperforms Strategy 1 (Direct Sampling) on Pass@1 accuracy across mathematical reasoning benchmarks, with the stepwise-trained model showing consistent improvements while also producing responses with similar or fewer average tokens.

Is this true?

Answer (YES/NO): YES